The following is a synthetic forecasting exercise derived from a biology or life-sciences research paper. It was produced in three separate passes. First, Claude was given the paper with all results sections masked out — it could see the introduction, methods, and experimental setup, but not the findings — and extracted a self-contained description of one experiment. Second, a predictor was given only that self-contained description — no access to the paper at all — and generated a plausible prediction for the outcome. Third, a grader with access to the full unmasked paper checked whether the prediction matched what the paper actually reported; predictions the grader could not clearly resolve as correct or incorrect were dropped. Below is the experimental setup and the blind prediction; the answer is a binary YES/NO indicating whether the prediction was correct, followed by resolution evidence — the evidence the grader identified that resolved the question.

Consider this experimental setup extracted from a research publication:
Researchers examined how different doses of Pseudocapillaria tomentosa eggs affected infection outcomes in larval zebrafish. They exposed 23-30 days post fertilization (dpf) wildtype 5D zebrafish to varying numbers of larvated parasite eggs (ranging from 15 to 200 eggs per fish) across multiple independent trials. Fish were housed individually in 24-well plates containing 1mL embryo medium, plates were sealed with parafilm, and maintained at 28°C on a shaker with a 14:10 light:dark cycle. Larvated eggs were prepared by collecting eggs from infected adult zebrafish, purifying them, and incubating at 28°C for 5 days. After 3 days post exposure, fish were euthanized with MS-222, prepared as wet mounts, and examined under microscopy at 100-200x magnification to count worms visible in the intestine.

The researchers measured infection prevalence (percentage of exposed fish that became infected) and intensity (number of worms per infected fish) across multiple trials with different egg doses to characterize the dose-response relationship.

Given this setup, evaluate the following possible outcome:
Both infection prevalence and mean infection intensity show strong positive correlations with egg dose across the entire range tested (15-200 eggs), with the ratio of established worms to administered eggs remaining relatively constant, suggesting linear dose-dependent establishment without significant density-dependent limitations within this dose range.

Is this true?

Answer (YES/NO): NO